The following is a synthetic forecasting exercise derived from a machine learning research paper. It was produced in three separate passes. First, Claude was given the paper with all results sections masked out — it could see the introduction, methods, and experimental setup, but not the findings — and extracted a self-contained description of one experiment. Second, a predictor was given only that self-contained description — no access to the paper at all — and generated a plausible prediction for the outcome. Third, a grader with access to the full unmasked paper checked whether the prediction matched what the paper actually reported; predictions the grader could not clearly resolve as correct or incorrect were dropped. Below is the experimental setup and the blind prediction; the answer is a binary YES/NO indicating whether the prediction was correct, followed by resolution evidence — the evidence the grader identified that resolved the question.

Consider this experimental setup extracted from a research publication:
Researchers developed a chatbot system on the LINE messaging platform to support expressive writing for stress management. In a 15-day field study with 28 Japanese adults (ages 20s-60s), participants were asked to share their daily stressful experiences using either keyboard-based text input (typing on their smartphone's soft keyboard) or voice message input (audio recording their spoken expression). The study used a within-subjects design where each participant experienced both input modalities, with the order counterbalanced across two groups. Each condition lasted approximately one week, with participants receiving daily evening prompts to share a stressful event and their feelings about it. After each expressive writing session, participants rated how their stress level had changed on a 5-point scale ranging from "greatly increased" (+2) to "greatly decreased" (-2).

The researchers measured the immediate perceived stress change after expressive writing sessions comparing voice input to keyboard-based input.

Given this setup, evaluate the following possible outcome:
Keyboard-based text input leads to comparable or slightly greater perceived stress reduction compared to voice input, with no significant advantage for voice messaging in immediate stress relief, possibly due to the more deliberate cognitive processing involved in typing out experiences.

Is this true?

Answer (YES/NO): YES